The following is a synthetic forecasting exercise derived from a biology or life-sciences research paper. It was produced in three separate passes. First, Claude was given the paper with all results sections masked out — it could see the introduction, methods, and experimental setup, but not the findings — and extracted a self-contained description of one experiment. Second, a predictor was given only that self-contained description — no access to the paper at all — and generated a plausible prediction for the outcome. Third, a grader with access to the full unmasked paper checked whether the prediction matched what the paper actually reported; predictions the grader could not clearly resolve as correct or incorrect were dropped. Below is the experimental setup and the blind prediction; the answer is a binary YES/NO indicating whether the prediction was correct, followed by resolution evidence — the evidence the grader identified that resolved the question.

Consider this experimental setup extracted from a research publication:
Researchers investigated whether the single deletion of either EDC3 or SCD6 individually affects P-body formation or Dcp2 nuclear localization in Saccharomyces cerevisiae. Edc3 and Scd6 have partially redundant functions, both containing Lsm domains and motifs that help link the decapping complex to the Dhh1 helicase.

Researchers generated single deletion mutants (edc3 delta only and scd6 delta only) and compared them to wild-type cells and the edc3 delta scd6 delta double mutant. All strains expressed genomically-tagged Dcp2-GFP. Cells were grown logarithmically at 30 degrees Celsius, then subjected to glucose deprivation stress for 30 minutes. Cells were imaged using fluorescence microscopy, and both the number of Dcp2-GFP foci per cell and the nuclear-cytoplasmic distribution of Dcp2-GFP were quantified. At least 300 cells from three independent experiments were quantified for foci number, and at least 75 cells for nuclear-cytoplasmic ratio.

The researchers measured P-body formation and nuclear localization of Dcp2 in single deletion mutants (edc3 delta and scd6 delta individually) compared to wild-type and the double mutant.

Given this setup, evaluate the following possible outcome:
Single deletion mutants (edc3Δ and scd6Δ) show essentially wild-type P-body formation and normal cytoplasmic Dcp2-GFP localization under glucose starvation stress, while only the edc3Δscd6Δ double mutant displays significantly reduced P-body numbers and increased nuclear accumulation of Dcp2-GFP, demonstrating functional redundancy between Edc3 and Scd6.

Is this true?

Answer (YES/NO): NO